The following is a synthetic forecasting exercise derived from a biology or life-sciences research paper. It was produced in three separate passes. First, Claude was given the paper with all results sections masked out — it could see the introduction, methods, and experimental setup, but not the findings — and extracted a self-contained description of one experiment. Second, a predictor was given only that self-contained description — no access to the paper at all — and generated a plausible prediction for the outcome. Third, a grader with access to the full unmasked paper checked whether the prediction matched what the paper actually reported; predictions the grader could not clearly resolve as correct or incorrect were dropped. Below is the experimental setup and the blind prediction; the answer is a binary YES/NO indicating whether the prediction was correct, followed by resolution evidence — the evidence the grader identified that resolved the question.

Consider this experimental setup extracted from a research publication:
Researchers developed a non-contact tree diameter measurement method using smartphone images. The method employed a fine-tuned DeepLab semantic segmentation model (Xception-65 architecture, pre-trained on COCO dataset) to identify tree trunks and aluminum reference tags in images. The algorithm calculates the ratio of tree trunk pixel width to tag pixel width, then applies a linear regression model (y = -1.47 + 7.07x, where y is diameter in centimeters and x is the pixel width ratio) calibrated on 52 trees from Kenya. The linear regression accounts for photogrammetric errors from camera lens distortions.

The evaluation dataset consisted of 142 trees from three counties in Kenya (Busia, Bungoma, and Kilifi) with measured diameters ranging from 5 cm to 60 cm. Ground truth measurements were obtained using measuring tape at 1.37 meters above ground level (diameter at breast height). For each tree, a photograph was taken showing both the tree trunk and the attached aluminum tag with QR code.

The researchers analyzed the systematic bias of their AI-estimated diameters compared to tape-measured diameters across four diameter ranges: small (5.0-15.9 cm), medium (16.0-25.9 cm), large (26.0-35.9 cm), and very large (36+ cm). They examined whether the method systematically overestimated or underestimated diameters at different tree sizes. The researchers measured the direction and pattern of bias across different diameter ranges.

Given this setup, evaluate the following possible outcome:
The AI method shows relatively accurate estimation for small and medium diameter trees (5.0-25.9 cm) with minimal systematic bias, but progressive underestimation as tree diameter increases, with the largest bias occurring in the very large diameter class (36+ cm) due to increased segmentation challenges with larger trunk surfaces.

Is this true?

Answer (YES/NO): NO